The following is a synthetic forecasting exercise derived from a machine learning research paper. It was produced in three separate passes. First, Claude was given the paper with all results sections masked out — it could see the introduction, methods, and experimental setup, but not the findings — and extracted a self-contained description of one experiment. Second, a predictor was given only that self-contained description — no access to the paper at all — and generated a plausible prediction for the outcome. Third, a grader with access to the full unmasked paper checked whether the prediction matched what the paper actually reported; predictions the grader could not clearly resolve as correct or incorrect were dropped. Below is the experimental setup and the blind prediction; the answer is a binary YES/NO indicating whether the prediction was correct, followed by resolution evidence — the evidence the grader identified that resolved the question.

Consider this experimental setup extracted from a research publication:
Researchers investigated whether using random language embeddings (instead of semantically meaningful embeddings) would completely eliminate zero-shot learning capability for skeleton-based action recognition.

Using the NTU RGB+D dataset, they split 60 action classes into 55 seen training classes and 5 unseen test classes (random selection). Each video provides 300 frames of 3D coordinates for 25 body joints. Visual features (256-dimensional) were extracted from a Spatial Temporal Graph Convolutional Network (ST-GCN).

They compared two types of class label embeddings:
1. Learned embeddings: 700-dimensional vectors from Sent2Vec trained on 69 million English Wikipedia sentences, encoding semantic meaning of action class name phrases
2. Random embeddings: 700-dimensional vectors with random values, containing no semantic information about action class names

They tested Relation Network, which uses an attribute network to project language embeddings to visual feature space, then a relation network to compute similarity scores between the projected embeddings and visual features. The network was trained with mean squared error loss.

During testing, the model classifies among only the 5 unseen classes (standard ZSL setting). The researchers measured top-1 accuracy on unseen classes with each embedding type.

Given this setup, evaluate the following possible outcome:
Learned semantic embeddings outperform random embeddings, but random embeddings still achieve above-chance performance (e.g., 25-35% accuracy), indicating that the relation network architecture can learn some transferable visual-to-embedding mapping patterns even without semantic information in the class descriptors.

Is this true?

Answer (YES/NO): NO